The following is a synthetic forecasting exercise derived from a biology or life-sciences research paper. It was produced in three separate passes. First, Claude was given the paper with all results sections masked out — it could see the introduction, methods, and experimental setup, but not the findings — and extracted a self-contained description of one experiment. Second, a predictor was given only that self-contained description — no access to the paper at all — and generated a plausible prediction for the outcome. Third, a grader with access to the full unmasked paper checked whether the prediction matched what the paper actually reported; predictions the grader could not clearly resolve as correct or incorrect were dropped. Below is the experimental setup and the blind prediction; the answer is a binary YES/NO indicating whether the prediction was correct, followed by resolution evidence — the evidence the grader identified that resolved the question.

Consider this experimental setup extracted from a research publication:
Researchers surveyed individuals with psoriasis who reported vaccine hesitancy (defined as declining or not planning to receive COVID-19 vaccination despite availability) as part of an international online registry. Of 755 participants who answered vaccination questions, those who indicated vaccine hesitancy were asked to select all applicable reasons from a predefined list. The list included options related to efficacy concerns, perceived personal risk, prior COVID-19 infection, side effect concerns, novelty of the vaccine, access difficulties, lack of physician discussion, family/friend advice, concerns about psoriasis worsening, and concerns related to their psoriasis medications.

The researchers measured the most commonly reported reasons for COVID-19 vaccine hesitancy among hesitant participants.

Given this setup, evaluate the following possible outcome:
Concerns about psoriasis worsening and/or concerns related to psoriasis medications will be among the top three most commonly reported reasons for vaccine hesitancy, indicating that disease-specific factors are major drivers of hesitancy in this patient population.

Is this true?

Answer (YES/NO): YES